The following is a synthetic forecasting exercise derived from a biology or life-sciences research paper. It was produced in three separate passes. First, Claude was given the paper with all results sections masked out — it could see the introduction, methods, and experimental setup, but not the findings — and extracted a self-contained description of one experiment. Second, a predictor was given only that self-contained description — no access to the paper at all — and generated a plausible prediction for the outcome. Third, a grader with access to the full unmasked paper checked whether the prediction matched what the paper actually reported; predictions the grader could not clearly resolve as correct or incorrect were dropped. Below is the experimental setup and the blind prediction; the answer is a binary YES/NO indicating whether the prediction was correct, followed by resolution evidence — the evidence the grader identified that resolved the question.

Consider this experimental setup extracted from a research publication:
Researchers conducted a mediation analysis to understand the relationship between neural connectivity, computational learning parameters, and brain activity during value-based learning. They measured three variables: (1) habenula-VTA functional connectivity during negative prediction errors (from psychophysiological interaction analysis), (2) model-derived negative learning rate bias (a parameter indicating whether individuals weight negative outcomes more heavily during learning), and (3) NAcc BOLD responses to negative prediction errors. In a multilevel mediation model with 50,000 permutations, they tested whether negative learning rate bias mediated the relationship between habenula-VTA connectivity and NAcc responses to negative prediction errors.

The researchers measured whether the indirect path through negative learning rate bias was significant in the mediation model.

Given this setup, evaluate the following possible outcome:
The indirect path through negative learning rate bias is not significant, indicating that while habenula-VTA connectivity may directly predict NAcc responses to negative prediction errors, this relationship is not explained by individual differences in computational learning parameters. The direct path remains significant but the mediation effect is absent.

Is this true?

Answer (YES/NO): NO